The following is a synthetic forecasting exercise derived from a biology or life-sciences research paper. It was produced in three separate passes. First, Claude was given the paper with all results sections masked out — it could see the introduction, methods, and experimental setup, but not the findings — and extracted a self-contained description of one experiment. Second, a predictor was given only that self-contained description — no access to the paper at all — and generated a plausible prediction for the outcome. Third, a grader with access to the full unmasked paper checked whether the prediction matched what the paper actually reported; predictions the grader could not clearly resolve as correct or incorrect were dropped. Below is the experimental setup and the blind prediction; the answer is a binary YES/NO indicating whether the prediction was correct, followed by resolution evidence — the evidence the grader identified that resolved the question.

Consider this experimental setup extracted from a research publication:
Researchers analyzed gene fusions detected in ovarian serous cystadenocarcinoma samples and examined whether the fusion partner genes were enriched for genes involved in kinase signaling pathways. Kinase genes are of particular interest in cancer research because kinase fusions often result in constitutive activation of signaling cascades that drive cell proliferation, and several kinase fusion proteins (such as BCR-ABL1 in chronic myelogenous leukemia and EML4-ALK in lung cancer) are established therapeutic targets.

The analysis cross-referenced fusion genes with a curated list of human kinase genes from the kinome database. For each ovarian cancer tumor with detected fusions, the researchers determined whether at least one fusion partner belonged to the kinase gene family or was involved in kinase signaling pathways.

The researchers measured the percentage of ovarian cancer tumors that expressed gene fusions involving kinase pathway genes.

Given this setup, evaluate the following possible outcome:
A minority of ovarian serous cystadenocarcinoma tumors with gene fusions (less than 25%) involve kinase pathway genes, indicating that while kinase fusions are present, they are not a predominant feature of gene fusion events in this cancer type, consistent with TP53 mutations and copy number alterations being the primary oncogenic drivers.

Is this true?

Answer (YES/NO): NO